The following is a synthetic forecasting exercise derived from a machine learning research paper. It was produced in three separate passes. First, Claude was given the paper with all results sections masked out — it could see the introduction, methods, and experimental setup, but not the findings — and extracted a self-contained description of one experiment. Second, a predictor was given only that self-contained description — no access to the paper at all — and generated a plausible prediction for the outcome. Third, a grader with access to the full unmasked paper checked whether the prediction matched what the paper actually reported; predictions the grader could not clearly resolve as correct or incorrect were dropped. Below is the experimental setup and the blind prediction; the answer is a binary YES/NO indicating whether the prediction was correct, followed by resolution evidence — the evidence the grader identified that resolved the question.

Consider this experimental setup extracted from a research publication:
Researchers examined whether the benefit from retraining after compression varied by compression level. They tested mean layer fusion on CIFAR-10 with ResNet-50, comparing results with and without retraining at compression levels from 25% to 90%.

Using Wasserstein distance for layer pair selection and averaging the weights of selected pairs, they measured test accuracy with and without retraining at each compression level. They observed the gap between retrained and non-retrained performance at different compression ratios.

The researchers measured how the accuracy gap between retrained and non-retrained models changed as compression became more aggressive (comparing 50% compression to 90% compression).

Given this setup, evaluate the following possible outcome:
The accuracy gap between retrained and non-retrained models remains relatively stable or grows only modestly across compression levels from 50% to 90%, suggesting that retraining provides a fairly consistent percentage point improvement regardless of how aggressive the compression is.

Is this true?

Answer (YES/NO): NO